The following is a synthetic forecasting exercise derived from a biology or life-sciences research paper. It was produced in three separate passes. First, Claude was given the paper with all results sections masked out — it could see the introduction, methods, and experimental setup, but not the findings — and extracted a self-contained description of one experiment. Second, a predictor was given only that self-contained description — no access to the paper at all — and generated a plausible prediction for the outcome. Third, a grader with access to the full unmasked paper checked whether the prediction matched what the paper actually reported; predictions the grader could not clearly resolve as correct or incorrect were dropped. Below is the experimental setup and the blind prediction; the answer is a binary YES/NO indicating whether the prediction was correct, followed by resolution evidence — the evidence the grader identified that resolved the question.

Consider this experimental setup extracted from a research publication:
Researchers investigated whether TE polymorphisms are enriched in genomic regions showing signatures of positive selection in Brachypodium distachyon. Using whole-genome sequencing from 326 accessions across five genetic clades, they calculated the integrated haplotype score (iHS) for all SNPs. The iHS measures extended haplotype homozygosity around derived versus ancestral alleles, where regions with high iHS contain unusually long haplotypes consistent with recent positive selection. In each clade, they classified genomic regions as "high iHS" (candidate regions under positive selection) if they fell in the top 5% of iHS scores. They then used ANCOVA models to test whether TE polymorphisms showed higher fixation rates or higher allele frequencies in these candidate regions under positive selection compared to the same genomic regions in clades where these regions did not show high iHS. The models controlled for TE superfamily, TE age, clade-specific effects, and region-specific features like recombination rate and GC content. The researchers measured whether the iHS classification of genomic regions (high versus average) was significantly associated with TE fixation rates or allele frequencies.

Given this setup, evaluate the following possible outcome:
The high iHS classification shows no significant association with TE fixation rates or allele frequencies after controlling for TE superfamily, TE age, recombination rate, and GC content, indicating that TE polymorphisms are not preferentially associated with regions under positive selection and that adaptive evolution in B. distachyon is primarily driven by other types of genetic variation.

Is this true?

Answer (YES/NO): YES